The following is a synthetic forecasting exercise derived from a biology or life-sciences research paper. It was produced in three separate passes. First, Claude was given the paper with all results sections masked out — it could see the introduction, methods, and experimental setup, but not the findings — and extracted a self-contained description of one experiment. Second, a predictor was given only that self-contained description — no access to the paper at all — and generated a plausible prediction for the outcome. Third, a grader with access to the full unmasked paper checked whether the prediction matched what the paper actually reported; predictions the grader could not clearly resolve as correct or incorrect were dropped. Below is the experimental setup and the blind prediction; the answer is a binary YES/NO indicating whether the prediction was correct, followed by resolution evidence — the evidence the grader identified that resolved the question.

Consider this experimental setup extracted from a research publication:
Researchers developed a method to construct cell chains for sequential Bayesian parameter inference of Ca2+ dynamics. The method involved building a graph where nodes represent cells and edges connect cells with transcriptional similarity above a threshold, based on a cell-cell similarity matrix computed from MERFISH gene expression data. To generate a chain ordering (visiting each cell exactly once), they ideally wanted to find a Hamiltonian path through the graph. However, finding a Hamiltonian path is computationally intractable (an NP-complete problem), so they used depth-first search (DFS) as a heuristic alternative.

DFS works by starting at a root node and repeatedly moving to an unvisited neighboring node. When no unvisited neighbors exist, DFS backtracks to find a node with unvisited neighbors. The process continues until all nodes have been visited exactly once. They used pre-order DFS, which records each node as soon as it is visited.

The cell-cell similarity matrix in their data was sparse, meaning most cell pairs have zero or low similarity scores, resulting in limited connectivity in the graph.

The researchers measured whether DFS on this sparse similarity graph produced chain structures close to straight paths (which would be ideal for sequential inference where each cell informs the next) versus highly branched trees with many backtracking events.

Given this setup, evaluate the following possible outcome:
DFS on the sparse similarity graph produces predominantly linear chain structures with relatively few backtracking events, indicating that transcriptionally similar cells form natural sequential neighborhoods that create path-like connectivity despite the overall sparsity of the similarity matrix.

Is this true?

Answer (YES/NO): YES